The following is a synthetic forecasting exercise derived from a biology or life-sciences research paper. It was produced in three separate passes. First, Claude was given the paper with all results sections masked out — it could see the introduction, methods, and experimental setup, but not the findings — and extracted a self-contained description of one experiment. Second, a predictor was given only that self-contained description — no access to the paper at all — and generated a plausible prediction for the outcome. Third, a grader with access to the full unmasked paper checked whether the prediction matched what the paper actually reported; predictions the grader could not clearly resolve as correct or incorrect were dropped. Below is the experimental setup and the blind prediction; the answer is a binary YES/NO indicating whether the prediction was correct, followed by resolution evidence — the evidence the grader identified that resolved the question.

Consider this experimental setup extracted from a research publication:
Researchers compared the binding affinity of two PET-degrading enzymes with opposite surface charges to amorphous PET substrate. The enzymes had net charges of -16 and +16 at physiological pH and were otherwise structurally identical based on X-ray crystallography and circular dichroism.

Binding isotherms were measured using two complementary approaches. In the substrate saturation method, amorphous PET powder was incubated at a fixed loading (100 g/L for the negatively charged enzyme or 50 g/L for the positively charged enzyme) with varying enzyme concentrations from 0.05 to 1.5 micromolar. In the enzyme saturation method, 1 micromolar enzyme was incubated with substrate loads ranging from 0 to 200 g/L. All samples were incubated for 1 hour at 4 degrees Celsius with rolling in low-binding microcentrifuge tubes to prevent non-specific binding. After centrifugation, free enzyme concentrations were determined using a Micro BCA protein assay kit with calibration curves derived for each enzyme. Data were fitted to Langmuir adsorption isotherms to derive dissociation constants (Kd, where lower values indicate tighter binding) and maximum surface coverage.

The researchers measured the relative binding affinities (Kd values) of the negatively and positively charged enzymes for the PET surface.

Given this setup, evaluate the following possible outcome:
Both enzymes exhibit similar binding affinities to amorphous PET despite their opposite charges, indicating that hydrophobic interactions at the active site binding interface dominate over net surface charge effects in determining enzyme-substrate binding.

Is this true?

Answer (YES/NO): NO